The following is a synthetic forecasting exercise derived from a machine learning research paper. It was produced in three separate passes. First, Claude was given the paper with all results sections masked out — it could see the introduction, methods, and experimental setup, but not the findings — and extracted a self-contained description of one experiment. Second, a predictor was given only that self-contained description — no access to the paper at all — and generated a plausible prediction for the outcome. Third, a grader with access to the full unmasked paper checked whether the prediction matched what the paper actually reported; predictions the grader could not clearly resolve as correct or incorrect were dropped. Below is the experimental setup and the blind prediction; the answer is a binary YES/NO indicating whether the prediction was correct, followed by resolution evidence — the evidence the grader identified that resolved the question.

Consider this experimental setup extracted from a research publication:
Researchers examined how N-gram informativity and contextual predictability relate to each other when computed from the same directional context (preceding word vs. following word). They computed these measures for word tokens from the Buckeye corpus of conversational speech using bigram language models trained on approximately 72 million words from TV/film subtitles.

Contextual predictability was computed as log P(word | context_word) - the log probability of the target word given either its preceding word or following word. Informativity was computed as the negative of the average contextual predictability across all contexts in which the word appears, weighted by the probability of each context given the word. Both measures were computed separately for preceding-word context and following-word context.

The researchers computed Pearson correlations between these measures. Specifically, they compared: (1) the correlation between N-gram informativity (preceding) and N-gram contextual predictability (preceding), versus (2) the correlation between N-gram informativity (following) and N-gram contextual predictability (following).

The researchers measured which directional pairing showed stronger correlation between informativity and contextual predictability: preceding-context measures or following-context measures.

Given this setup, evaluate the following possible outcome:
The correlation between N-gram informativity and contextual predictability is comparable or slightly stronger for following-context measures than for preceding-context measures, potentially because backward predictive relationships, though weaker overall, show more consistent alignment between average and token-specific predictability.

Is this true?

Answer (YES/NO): NO